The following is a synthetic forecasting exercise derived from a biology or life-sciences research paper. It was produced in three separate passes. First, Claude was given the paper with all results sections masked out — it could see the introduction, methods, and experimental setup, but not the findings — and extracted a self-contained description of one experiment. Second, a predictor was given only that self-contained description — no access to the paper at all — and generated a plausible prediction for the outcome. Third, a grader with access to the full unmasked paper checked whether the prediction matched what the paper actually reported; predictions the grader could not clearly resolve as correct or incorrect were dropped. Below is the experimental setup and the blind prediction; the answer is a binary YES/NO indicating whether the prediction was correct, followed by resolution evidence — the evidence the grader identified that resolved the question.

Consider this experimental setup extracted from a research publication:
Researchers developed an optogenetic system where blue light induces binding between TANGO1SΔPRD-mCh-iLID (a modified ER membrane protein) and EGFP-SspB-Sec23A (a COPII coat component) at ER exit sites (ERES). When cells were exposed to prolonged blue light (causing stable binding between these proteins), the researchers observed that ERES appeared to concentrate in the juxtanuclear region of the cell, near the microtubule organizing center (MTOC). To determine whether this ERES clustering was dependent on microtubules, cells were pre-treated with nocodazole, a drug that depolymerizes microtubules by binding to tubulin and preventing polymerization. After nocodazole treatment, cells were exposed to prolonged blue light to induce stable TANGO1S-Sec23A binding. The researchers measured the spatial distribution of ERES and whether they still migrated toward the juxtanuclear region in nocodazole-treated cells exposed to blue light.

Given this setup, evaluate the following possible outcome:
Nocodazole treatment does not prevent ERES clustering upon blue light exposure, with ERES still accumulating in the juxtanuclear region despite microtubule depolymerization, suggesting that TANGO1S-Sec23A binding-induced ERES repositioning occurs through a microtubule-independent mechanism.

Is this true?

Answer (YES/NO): NO